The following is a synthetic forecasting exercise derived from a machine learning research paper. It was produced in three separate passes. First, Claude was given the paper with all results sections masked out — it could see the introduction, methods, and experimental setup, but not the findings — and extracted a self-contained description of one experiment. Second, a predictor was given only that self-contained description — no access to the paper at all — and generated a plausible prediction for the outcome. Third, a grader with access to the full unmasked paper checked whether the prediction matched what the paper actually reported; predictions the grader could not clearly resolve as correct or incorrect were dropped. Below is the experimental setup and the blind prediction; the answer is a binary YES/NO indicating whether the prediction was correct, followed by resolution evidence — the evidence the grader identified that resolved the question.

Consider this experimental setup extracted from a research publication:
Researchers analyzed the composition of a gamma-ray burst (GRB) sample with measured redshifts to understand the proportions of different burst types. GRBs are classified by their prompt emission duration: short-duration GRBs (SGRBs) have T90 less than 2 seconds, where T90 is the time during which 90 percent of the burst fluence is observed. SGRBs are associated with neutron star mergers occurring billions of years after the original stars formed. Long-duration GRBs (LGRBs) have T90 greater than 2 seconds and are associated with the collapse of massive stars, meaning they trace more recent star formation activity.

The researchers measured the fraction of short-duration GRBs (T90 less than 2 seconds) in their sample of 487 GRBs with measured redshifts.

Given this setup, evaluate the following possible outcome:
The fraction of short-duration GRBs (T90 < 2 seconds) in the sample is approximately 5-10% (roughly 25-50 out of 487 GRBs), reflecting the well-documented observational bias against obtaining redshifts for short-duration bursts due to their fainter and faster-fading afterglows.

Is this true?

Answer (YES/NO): YES